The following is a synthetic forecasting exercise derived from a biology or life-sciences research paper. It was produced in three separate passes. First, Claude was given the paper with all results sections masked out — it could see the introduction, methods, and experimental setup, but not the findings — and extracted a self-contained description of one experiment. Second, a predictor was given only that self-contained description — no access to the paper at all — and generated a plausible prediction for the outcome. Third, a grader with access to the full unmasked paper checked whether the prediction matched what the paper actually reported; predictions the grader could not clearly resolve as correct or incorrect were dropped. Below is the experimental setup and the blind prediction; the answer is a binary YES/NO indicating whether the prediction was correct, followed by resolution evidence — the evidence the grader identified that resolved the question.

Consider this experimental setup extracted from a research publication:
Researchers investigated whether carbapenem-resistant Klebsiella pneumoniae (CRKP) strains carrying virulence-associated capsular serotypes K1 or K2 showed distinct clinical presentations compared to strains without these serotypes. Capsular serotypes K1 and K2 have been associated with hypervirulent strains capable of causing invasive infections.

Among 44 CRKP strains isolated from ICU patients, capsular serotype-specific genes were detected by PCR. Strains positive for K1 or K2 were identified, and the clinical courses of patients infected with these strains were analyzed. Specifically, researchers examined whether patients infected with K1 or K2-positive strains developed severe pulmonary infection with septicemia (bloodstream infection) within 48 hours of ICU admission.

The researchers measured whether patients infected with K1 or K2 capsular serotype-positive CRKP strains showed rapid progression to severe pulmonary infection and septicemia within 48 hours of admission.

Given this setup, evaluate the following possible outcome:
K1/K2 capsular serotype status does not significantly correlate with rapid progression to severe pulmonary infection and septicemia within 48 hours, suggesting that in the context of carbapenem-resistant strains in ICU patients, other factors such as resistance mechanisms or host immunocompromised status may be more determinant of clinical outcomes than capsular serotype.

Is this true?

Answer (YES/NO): NO